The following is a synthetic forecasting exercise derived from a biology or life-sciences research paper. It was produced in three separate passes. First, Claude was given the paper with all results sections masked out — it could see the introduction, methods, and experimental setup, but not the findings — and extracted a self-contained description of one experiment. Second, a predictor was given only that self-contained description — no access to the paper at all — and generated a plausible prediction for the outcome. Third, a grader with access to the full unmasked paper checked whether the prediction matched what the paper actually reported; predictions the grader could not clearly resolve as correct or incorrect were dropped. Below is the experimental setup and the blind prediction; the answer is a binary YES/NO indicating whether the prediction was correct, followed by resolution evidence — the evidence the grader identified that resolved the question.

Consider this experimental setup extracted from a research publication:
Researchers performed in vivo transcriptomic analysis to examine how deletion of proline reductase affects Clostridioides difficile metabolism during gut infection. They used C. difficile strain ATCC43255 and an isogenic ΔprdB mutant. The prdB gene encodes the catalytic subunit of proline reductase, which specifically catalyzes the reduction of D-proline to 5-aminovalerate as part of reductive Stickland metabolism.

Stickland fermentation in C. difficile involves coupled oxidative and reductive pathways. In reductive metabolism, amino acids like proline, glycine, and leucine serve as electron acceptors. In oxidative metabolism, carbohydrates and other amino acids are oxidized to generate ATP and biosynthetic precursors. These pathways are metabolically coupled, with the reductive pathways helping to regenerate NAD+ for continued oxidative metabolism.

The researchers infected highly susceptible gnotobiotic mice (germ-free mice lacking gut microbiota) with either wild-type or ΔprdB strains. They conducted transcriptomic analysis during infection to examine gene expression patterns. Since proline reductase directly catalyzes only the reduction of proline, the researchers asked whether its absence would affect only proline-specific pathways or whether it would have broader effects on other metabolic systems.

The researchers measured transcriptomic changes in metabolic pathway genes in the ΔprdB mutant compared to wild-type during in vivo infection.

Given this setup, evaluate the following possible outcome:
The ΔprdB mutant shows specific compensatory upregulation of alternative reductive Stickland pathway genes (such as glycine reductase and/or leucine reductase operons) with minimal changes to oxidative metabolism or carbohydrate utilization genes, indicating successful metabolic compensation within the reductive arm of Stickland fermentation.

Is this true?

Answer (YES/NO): NO